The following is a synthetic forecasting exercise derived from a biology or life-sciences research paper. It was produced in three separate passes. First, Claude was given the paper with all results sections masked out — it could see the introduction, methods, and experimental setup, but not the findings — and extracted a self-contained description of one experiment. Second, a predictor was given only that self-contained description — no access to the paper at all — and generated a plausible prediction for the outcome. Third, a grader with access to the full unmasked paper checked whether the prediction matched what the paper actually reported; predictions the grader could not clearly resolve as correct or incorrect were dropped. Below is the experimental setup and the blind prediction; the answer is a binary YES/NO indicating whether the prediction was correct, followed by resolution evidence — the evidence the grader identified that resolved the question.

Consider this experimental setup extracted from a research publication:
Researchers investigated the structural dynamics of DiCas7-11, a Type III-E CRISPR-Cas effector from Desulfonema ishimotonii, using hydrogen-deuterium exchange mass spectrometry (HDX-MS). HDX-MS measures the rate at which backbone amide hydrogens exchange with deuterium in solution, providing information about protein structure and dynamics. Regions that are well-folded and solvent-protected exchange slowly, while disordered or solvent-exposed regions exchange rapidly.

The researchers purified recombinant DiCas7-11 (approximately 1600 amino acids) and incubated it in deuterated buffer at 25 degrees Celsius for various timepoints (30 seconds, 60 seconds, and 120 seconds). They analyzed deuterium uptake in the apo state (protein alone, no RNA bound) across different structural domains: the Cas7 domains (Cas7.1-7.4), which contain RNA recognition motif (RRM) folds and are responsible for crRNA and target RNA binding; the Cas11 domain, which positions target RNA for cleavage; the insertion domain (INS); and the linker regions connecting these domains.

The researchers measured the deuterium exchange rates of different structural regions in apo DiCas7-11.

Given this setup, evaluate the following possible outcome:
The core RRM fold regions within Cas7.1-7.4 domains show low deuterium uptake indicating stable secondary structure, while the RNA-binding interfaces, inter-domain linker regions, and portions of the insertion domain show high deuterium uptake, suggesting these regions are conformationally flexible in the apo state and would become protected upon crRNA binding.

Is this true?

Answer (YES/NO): NO